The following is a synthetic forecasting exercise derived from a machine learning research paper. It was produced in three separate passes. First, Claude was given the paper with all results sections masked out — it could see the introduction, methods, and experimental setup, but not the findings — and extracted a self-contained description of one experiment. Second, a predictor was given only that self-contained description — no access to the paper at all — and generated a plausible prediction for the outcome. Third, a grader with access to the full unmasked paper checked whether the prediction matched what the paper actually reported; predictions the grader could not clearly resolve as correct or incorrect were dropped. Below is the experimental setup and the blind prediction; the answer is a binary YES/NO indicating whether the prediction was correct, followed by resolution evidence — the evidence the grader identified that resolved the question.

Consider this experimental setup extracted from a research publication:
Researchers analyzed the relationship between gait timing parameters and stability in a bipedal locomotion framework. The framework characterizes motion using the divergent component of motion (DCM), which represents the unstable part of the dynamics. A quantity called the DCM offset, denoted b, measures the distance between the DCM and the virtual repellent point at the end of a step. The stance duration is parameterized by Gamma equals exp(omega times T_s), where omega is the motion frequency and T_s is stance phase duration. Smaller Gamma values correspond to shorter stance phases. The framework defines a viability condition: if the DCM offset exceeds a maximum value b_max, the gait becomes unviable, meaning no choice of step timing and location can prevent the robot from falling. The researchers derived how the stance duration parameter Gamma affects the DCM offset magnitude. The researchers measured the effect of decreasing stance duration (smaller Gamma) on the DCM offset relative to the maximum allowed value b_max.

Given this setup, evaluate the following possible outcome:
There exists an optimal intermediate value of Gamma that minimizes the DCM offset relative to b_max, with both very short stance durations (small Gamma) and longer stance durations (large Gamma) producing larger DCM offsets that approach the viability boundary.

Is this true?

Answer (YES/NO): NO